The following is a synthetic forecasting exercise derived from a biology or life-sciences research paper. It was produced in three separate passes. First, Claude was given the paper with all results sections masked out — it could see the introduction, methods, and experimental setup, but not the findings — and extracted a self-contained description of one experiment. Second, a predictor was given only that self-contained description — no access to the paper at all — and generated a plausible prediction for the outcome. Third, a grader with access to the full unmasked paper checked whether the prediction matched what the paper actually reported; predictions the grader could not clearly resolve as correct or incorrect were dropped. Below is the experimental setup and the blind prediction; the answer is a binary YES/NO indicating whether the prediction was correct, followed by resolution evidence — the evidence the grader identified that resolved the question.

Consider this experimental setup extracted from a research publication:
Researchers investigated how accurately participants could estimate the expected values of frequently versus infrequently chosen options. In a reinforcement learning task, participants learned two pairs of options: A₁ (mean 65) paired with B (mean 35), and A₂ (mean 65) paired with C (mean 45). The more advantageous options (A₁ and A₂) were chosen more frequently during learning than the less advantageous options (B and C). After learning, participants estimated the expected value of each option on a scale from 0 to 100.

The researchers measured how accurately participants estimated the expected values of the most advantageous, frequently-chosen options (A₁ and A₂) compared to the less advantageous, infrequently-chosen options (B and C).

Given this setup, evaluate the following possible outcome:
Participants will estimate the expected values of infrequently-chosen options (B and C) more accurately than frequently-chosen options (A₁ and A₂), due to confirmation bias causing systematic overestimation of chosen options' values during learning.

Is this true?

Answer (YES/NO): NO